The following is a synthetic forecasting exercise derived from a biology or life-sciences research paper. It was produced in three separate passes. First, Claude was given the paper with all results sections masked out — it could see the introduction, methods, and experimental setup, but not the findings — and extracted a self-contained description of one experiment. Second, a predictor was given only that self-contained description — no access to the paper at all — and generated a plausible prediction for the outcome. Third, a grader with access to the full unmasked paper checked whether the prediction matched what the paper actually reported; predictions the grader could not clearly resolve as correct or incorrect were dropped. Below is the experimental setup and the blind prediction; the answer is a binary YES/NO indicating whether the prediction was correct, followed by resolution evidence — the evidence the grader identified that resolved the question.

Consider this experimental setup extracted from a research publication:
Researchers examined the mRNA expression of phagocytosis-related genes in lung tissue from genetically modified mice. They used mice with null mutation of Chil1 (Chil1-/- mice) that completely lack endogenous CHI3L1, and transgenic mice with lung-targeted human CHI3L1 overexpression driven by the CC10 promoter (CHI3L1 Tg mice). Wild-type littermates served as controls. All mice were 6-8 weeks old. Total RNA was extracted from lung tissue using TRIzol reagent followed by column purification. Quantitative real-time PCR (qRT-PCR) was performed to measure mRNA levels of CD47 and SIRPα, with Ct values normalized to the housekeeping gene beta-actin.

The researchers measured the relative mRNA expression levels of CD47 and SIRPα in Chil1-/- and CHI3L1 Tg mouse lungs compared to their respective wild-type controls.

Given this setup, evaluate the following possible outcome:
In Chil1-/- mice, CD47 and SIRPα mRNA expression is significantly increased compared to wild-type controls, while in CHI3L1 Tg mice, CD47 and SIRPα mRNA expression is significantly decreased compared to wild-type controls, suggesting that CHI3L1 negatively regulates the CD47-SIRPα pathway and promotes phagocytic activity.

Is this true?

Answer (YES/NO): NO